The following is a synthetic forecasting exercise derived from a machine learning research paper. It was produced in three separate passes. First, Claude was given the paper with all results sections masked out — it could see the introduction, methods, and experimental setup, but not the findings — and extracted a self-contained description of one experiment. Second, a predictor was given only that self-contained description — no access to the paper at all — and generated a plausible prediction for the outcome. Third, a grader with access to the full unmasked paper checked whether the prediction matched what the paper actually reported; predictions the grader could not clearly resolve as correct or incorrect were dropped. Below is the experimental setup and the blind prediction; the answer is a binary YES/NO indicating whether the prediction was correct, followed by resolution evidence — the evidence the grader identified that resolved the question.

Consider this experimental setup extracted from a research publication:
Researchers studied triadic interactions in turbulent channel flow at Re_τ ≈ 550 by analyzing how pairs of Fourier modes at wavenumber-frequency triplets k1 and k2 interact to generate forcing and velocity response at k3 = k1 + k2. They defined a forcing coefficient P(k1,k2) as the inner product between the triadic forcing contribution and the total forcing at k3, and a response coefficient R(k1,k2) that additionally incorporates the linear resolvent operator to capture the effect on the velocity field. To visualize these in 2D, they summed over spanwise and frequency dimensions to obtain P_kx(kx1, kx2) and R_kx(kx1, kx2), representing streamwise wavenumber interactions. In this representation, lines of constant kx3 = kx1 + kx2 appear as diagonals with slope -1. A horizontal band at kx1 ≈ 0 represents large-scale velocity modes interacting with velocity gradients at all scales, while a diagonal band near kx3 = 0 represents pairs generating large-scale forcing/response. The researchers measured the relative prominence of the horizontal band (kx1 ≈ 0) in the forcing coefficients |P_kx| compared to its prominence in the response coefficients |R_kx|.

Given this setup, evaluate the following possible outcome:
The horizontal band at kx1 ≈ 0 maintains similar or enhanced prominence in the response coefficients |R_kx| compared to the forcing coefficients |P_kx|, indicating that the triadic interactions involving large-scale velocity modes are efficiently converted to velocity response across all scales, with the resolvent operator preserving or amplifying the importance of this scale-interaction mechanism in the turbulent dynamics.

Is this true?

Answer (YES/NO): NO